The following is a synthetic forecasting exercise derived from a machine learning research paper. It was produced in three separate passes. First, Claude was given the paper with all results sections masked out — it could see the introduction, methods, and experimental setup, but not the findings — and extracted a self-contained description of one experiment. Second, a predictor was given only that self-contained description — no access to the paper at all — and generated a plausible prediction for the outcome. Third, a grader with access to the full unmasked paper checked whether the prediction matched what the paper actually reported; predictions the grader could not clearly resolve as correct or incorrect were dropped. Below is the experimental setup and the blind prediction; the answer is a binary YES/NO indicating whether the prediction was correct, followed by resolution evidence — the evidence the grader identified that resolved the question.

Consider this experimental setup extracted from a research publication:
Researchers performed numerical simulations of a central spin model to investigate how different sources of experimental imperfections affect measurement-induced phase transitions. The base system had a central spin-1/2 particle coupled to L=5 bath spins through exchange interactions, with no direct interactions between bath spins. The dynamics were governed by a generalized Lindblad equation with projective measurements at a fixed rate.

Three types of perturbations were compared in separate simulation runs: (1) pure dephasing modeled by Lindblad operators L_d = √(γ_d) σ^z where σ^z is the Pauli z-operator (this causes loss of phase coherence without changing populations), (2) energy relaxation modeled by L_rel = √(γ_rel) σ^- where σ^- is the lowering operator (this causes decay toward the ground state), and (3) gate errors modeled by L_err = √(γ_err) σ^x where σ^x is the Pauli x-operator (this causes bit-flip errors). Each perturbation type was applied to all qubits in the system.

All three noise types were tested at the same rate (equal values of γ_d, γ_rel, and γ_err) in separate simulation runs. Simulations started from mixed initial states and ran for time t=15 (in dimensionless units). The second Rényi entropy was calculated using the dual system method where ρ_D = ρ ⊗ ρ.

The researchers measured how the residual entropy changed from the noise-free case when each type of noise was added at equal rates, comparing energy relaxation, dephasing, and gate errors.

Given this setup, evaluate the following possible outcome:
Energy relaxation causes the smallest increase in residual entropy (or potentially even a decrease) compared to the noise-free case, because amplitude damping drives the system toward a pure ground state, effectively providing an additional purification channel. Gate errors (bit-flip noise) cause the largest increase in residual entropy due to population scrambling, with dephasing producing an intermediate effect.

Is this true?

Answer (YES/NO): NO